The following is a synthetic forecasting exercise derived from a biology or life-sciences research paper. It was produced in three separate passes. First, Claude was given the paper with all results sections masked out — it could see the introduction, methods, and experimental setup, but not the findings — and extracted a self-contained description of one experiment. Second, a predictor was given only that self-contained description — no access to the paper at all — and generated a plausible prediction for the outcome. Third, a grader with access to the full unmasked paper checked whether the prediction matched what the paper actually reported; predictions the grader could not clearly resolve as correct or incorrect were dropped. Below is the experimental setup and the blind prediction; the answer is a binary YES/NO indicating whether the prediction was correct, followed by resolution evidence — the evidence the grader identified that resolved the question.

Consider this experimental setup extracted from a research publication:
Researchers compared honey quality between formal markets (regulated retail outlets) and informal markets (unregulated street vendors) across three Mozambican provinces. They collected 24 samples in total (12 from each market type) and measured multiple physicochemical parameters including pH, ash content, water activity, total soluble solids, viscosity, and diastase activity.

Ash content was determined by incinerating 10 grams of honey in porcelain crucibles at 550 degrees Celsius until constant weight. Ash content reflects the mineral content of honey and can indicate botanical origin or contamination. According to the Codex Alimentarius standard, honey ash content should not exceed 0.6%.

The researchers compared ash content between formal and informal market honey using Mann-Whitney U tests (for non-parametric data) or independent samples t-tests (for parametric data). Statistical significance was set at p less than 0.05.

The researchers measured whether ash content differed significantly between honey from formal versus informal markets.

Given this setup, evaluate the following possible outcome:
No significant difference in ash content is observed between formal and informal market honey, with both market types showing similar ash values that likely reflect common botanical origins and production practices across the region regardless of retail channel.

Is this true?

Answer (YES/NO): NO